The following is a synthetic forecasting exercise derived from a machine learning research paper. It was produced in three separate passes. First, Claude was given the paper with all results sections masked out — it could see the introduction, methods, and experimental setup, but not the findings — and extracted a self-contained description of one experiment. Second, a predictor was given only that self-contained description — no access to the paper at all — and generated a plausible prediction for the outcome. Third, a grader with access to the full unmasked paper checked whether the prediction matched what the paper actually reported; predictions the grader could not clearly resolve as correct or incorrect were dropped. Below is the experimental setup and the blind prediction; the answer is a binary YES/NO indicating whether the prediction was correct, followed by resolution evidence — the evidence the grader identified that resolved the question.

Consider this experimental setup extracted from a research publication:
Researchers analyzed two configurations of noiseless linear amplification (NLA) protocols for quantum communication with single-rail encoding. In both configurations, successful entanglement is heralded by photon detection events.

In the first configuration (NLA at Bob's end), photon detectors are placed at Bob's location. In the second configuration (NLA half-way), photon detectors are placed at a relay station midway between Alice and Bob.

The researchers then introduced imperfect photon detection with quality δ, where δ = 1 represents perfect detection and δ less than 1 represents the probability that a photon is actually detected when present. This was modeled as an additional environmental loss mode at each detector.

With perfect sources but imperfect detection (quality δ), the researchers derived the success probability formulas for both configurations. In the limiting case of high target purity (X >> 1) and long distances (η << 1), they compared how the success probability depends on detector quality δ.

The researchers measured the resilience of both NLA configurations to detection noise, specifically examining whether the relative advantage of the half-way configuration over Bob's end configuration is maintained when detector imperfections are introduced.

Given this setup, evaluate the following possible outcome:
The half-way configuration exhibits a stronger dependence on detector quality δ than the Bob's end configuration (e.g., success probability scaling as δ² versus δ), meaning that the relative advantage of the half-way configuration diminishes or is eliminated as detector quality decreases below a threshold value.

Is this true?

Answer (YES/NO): NO